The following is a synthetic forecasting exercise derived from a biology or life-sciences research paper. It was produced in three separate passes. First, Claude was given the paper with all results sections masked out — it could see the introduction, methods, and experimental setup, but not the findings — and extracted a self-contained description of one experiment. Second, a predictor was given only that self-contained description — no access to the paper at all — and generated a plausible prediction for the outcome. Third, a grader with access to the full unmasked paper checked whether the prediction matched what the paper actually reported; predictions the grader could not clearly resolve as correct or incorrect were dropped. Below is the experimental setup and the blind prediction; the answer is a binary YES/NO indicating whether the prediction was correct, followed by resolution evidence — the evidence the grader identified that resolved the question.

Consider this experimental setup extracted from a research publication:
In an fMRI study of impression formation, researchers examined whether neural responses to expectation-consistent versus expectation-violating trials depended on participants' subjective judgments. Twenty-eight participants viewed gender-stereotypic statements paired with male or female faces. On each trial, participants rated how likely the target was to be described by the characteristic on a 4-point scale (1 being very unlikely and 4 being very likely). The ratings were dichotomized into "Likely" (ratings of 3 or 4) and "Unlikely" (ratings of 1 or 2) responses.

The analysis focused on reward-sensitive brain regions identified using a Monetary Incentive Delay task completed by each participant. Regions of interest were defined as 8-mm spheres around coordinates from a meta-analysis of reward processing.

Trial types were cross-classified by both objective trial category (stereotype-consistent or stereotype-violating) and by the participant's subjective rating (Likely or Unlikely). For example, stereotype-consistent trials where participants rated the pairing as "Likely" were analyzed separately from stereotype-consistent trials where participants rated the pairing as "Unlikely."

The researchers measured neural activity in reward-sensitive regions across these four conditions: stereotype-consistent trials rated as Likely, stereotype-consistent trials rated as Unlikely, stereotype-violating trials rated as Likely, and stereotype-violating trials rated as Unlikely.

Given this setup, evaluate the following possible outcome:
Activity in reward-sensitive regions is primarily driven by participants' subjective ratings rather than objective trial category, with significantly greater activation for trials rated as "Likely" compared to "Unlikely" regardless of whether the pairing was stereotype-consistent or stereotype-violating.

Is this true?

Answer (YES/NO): NO